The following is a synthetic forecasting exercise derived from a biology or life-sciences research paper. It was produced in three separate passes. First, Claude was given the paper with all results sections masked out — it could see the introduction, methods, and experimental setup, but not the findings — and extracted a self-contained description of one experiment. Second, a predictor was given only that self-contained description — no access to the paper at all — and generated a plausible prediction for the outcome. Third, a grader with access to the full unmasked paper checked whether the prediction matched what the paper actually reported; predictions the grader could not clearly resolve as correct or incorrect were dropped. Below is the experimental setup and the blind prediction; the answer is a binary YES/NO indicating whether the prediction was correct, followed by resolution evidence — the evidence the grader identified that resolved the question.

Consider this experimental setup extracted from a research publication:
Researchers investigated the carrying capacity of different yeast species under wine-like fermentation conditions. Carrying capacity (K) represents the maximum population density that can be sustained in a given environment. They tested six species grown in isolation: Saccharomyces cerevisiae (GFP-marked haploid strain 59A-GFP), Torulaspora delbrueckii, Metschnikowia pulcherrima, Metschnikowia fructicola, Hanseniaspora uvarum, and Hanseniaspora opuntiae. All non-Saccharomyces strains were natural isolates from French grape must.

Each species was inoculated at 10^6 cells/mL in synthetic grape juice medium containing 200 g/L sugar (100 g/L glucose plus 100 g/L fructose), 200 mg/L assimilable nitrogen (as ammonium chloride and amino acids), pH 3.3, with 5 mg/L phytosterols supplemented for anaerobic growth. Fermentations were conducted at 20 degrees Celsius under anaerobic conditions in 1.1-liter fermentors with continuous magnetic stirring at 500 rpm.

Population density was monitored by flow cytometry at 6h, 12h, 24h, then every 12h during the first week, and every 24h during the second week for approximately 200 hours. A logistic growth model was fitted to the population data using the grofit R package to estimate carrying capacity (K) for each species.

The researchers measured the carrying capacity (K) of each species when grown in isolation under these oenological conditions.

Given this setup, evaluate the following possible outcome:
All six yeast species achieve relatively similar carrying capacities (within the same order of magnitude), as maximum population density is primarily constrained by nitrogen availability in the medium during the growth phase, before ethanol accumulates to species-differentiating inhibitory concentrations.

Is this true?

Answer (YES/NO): NO